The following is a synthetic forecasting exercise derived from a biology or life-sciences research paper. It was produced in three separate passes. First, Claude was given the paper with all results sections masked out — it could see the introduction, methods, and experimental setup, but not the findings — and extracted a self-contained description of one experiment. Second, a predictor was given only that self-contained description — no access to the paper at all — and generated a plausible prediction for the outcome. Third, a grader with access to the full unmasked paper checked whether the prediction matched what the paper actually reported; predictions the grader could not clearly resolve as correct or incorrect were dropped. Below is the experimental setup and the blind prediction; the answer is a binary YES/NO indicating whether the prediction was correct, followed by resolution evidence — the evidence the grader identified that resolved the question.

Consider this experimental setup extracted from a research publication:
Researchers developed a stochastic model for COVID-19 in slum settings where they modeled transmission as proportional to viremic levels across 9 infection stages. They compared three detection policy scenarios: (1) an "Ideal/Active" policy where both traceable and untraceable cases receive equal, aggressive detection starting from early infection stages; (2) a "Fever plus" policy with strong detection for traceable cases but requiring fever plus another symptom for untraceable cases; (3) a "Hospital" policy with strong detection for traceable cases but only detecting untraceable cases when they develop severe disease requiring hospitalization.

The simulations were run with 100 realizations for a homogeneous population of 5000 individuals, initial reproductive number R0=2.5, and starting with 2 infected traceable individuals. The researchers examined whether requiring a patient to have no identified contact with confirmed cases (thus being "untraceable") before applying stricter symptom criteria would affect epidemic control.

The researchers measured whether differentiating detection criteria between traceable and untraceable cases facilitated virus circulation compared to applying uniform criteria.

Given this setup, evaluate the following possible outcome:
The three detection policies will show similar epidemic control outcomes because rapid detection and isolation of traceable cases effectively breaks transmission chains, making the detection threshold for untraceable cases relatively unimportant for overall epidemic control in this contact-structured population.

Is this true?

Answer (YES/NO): NO